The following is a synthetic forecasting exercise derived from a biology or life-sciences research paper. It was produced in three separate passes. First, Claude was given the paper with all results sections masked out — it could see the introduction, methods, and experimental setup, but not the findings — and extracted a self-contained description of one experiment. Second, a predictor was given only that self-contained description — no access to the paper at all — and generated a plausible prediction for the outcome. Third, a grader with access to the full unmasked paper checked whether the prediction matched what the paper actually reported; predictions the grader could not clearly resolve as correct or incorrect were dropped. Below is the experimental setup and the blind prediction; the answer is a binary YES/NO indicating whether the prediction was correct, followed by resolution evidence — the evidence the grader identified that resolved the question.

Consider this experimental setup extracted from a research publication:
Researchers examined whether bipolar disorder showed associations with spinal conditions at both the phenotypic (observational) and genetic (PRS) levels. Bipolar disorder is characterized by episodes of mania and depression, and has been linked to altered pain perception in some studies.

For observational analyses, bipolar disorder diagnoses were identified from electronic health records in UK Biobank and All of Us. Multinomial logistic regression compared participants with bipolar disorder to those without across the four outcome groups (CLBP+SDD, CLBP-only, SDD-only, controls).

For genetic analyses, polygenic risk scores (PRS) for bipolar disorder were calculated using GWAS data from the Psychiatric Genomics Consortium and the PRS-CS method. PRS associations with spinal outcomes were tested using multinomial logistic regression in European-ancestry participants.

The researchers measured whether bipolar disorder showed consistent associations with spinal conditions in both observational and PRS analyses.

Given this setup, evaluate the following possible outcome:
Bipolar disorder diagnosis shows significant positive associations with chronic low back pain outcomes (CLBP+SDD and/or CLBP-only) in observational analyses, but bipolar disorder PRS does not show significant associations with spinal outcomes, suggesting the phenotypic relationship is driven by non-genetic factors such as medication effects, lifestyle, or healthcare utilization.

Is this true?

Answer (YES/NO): NO